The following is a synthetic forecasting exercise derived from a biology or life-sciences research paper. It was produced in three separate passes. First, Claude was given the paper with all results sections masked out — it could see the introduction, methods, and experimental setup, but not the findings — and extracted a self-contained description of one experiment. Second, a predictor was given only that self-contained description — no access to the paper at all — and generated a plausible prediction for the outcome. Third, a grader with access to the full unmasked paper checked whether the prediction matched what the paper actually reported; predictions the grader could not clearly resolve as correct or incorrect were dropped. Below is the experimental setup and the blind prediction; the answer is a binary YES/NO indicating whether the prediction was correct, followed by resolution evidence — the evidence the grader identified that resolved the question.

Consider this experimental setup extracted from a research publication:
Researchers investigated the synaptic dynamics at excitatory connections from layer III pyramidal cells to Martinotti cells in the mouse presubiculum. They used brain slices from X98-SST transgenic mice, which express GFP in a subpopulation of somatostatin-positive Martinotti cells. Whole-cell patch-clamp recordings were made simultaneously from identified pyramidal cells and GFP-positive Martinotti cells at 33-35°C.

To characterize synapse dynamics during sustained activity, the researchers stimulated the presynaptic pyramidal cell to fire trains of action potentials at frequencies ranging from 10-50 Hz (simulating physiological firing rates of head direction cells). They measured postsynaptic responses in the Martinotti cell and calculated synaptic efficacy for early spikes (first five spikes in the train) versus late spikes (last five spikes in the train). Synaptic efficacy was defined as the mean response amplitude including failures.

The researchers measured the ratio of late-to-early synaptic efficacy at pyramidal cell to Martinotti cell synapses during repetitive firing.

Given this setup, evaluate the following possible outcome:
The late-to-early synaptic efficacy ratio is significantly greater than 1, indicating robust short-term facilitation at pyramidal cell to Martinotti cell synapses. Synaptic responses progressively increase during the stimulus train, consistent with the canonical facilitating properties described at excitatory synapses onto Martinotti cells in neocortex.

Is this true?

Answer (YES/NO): YES